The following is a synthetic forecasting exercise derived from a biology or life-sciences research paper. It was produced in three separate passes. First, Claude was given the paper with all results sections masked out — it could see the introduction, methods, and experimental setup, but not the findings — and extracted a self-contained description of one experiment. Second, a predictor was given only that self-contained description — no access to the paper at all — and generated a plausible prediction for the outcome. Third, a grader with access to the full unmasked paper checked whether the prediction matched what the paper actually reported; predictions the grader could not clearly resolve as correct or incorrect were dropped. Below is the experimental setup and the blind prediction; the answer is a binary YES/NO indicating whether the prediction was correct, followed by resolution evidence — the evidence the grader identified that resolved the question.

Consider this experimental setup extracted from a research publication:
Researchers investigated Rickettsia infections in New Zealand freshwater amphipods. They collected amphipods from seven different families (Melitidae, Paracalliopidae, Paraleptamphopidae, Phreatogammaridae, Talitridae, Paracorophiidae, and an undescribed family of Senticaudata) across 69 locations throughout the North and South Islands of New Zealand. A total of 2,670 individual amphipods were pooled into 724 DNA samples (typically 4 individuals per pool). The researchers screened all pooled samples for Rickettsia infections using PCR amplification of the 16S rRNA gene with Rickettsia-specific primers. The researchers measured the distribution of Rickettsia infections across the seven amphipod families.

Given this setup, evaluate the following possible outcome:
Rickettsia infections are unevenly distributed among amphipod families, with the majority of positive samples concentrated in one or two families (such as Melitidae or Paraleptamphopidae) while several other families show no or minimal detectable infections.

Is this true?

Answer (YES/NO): NO